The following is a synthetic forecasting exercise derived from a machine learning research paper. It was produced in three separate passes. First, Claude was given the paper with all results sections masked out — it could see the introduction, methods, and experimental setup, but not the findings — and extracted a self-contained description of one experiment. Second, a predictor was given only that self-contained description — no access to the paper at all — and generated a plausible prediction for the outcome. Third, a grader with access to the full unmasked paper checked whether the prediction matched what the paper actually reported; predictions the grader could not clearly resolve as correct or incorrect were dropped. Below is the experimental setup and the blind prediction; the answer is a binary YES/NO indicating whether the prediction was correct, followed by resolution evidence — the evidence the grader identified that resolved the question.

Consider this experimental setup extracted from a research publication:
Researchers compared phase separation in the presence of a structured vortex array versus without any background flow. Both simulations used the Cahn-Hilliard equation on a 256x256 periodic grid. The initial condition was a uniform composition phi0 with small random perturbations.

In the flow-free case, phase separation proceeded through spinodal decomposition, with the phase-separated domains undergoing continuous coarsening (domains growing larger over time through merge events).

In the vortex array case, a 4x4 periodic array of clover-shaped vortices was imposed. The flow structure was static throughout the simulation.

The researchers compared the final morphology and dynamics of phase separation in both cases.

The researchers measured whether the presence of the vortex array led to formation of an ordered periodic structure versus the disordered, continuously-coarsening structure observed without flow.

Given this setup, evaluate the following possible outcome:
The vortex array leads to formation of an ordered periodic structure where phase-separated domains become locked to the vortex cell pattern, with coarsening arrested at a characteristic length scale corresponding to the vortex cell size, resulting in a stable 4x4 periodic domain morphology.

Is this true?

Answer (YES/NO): NO